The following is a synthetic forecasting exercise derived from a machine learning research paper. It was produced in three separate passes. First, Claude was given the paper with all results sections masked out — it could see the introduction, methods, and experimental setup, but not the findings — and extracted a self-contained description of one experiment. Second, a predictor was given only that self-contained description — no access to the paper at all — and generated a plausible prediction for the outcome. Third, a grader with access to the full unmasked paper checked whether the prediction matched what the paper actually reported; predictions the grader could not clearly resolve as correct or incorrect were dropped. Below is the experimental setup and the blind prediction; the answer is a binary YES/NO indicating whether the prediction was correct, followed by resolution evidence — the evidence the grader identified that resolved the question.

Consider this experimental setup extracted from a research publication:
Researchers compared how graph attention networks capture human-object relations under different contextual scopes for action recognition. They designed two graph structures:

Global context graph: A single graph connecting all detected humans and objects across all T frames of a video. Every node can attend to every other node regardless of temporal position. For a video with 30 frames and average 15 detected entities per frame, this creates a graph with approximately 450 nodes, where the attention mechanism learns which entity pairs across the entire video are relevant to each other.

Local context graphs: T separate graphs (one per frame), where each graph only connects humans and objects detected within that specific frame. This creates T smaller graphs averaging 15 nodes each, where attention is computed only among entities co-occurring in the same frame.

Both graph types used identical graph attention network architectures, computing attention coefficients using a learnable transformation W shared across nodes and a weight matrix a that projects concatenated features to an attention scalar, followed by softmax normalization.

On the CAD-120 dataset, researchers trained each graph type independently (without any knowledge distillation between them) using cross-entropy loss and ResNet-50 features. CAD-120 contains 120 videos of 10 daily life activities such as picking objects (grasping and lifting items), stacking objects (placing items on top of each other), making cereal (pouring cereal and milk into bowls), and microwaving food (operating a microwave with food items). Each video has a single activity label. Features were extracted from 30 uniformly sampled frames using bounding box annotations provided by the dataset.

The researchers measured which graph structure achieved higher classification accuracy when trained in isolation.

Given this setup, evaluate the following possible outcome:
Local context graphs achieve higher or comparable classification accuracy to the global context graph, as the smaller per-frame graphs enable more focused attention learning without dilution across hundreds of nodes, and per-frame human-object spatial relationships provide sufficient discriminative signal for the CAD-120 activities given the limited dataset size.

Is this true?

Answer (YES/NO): YES